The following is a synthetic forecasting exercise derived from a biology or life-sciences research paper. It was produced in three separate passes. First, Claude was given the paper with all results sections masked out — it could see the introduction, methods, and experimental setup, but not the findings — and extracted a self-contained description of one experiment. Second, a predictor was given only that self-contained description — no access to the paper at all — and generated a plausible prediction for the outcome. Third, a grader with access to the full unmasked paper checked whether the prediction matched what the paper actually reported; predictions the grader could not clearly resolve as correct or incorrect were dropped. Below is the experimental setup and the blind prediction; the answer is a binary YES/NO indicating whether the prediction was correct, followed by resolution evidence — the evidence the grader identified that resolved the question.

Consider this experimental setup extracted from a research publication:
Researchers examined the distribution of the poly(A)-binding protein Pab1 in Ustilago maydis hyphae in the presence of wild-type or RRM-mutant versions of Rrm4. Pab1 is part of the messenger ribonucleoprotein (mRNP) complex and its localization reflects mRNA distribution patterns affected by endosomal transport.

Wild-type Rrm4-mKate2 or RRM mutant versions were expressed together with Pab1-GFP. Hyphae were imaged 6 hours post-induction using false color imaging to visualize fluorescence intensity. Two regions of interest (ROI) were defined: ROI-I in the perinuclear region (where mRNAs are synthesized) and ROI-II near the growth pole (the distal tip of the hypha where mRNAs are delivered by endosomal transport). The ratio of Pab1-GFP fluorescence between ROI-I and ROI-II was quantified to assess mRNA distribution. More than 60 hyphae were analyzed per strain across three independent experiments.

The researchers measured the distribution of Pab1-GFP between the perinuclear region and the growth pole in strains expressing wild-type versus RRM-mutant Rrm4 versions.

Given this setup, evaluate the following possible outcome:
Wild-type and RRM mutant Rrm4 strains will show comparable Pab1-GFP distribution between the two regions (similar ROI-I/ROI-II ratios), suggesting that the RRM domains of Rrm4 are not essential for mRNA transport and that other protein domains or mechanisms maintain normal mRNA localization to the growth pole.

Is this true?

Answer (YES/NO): NO